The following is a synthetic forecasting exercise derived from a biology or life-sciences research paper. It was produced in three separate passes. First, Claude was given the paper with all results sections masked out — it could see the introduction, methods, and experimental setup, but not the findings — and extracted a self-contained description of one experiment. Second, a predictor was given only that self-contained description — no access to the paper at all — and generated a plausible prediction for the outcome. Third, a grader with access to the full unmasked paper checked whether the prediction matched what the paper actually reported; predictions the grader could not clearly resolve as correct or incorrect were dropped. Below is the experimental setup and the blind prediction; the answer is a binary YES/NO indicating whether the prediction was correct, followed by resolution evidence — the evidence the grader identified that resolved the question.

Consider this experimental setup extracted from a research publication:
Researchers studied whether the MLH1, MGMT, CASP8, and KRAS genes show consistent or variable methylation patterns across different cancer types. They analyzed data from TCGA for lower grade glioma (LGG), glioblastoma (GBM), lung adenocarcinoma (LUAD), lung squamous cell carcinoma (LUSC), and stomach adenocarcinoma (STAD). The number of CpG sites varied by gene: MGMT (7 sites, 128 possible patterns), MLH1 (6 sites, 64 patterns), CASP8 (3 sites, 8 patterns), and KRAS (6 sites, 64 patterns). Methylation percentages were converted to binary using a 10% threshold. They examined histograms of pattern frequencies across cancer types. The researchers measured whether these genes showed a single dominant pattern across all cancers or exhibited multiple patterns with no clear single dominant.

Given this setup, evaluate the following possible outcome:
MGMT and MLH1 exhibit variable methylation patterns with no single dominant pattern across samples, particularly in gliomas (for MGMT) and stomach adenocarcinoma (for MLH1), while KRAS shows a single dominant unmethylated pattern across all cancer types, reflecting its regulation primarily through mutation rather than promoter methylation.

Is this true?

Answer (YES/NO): NO